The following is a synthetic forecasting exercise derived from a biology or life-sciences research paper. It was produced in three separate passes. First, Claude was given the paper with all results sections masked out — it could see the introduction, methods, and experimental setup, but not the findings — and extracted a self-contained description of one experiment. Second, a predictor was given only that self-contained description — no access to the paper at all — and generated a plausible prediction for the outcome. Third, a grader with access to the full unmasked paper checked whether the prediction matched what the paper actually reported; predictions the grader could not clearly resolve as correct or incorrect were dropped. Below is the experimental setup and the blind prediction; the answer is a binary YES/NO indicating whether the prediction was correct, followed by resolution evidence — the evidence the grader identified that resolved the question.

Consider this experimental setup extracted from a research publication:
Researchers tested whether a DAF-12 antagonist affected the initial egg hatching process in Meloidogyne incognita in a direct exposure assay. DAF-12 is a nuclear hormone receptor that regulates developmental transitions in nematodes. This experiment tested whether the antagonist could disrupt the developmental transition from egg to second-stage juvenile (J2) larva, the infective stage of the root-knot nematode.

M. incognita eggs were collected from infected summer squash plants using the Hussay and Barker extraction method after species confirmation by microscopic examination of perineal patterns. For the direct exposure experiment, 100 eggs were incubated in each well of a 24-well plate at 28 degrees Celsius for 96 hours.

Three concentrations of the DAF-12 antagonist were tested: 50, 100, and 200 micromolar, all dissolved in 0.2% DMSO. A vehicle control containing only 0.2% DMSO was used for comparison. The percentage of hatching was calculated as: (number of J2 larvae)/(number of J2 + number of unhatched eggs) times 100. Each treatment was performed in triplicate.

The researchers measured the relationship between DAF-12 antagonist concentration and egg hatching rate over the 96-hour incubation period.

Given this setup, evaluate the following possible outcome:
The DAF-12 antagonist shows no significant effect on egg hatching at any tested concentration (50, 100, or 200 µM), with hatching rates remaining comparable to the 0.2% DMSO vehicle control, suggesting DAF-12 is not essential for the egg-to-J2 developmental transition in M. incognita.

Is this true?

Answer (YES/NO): NO